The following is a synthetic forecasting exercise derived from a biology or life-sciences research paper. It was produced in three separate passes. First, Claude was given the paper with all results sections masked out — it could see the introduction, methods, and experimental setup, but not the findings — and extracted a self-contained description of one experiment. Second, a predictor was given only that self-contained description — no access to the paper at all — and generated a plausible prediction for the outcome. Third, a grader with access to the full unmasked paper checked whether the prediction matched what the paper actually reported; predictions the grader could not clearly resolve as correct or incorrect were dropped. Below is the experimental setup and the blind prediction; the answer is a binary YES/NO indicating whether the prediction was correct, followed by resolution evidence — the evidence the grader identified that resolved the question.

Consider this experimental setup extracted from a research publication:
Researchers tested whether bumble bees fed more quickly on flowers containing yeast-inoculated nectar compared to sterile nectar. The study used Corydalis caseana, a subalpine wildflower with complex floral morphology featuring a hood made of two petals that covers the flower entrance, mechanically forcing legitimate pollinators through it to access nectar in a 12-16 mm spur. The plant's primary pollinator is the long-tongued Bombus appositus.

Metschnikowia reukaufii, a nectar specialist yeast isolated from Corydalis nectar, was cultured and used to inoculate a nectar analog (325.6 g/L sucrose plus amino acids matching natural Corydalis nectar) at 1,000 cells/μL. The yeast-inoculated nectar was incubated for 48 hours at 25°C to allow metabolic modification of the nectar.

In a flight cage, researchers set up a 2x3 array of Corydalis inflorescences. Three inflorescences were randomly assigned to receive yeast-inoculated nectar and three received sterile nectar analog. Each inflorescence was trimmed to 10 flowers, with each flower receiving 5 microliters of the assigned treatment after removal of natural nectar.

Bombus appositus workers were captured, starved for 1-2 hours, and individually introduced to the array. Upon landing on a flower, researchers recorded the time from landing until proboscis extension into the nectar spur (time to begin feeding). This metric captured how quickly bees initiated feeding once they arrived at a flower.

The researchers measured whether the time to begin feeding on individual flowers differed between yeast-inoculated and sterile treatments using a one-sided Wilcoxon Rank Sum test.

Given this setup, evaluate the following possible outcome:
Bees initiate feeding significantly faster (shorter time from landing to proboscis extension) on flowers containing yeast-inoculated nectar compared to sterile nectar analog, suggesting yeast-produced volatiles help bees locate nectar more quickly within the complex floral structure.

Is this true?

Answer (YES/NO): NO